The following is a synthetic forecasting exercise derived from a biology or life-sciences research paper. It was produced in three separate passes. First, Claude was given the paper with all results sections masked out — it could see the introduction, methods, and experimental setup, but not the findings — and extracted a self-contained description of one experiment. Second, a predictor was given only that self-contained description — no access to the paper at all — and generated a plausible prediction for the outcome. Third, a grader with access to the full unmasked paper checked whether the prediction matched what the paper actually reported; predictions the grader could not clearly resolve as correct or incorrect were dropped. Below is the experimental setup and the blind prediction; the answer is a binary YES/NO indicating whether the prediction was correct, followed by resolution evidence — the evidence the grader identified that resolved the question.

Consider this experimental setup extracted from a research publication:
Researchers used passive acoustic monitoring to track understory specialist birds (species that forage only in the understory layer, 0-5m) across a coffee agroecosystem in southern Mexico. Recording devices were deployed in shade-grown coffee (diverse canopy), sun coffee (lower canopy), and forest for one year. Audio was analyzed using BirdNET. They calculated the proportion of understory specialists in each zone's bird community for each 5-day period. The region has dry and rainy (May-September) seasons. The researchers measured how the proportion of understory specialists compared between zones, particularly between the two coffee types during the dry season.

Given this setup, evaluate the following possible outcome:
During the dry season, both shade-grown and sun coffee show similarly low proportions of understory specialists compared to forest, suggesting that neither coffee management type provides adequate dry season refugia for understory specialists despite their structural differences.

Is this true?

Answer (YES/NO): NO